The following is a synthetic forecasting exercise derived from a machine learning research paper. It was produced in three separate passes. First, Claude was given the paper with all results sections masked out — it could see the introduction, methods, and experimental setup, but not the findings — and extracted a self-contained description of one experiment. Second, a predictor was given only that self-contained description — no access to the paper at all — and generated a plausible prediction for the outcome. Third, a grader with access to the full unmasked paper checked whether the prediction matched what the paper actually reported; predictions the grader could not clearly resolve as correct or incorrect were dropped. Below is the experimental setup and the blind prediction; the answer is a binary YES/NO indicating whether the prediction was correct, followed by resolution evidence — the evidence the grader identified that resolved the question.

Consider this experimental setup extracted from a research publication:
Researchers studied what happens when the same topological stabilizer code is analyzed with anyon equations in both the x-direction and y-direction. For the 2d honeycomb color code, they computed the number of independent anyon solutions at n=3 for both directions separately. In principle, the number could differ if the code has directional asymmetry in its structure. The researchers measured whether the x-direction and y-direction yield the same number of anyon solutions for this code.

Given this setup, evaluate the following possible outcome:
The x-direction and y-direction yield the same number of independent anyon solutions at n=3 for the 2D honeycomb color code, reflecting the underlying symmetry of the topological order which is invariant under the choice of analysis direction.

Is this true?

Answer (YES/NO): YES